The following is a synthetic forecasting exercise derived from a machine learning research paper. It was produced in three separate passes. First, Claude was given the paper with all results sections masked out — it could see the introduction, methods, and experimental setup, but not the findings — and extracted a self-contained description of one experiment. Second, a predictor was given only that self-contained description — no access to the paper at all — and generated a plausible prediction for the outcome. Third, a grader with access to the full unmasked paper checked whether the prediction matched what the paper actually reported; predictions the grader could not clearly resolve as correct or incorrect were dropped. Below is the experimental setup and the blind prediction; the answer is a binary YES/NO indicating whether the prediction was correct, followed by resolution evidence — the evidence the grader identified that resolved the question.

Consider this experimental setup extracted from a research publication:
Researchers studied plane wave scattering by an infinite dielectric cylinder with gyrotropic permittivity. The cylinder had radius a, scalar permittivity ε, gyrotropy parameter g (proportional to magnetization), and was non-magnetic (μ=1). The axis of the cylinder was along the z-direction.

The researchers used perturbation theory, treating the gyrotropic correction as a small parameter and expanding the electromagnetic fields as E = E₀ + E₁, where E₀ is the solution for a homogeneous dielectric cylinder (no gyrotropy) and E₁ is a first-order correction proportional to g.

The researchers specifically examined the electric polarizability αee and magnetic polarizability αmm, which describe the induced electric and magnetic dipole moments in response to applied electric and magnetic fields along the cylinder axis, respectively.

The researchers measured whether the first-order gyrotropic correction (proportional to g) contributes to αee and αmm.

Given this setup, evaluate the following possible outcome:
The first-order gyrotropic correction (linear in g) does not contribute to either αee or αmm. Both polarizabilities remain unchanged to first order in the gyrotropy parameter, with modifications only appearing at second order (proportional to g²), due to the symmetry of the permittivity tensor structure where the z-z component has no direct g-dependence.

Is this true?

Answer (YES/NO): YES